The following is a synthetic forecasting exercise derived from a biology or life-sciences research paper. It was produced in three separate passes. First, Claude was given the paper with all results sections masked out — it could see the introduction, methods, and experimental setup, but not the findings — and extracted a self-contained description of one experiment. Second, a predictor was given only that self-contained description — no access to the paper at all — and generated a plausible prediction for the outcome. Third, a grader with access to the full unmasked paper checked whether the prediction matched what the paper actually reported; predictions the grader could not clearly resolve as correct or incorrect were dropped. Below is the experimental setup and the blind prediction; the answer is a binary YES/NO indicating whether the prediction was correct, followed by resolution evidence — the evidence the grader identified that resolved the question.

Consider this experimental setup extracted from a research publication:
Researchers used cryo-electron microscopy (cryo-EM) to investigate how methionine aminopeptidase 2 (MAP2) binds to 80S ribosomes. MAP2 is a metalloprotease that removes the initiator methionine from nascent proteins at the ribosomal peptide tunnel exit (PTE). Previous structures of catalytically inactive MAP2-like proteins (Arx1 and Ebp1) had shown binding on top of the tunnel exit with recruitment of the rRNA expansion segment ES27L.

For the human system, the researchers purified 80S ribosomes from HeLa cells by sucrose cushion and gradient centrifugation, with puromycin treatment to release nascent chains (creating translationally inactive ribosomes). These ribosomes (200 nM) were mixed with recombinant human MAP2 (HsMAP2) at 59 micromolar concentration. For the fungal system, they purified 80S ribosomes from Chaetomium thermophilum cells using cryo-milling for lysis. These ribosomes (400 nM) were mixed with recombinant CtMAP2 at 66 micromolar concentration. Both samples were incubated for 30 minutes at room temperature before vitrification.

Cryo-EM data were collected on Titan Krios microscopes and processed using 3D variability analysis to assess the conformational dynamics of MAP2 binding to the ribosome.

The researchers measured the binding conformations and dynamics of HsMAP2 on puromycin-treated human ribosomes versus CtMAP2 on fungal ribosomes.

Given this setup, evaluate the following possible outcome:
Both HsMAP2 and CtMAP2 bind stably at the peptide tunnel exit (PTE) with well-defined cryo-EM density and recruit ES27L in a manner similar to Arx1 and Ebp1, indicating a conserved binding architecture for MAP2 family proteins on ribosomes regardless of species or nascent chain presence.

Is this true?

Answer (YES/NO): NO